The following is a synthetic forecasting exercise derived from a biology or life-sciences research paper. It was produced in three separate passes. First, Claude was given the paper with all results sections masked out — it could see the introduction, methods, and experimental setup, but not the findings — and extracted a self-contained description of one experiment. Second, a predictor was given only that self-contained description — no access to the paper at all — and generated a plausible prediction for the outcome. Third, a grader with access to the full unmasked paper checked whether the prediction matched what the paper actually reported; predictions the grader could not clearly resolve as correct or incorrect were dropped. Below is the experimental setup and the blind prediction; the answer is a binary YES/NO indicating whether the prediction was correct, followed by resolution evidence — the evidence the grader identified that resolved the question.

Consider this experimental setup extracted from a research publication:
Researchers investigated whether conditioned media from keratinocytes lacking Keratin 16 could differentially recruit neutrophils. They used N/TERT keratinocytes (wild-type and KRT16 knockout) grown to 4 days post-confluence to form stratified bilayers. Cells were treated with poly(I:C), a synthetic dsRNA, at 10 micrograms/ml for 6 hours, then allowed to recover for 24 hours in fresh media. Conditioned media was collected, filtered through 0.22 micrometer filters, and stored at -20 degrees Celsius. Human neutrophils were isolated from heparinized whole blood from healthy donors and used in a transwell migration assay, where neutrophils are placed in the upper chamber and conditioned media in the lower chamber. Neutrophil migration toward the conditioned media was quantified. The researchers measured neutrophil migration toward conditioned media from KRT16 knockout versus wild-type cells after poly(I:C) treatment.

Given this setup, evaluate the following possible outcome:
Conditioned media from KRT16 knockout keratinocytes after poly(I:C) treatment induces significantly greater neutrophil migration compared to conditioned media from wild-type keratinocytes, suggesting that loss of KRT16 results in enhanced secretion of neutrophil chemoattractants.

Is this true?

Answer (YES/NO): YES